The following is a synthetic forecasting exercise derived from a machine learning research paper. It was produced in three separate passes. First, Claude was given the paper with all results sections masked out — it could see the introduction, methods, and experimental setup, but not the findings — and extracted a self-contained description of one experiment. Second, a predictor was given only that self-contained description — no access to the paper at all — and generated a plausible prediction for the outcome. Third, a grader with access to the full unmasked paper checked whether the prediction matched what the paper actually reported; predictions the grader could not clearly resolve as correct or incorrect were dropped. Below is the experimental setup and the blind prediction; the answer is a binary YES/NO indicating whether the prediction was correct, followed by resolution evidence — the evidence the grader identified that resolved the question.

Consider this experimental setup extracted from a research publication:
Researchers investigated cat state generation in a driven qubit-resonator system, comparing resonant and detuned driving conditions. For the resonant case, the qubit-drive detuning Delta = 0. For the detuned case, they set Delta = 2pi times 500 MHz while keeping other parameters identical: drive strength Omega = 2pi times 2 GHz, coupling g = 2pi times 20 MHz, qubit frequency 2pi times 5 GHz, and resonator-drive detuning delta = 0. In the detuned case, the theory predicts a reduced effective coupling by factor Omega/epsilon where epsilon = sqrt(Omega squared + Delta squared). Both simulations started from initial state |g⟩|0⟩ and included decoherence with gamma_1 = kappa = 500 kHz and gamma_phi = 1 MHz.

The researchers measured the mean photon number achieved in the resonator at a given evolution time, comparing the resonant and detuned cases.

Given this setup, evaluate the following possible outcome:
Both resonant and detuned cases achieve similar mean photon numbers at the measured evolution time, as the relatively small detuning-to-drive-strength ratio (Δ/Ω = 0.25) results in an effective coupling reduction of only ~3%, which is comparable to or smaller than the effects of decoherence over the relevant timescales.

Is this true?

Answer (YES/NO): NO